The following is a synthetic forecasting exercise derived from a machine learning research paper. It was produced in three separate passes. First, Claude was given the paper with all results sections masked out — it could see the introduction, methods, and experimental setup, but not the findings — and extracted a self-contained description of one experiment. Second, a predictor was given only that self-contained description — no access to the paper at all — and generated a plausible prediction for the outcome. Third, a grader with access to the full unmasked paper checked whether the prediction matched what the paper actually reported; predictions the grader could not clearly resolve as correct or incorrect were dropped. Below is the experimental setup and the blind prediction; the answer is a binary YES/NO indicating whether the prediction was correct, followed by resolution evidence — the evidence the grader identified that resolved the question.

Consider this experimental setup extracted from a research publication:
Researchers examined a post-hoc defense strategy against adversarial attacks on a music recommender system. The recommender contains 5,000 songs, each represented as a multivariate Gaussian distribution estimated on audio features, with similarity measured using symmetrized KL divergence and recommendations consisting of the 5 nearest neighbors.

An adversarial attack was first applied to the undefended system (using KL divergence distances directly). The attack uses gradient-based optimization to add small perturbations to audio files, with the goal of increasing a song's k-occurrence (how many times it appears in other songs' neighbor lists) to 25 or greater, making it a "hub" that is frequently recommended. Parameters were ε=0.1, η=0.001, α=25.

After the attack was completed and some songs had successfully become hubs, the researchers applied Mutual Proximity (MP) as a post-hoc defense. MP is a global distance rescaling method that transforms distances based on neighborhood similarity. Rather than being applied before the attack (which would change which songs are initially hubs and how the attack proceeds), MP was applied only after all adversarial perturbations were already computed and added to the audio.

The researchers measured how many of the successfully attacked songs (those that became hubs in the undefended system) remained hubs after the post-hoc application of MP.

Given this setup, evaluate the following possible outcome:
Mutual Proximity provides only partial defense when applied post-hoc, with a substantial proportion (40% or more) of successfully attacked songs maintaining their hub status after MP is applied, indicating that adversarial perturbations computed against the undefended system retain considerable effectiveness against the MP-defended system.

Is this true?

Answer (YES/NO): NO